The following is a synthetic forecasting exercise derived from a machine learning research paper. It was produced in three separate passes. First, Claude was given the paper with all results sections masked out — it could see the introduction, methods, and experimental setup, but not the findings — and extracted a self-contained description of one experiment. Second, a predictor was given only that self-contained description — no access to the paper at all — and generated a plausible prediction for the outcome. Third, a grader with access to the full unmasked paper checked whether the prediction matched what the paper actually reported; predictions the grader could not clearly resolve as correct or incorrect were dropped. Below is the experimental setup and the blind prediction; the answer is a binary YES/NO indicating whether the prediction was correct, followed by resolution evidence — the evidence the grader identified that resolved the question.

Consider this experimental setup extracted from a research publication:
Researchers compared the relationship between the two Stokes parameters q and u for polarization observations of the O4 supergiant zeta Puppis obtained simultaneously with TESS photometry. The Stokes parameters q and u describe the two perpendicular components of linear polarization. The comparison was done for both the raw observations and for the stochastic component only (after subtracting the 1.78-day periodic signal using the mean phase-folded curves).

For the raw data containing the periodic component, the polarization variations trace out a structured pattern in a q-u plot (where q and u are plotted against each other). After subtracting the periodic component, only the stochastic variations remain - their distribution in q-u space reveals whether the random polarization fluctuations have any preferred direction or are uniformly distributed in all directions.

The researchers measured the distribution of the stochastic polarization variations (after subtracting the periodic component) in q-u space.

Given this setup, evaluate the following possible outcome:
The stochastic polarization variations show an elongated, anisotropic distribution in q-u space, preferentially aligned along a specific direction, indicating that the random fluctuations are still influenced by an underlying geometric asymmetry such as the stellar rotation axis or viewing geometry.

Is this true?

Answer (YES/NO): NO